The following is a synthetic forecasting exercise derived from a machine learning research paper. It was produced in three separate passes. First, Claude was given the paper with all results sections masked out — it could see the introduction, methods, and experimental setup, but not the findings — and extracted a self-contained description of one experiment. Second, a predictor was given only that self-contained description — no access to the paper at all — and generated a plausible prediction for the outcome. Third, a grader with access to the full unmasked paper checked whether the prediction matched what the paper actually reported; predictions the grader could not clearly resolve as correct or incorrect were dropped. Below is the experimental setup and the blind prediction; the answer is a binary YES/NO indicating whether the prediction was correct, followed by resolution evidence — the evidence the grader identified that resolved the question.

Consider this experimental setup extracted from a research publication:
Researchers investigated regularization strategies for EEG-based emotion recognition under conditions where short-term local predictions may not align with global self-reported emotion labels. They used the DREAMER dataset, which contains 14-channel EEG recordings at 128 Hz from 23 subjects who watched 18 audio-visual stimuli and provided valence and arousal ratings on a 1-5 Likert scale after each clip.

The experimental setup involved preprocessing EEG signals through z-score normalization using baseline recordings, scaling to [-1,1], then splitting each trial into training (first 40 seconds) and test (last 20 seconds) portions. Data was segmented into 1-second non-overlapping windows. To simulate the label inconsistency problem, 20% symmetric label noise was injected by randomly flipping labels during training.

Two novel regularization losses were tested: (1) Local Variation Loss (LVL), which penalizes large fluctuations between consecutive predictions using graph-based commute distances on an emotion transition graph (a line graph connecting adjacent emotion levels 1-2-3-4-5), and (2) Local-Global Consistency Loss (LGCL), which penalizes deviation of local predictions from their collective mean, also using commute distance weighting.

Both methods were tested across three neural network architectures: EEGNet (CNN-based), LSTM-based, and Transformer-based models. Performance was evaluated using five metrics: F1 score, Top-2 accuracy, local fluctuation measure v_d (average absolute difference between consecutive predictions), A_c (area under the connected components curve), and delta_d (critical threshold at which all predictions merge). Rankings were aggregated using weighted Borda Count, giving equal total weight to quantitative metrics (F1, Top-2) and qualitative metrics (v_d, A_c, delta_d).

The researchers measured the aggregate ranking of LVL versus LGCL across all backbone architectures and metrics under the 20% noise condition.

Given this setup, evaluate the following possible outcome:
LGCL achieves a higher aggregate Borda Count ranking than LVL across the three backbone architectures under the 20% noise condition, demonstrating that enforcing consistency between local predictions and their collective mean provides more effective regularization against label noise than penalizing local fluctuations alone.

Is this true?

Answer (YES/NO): NO